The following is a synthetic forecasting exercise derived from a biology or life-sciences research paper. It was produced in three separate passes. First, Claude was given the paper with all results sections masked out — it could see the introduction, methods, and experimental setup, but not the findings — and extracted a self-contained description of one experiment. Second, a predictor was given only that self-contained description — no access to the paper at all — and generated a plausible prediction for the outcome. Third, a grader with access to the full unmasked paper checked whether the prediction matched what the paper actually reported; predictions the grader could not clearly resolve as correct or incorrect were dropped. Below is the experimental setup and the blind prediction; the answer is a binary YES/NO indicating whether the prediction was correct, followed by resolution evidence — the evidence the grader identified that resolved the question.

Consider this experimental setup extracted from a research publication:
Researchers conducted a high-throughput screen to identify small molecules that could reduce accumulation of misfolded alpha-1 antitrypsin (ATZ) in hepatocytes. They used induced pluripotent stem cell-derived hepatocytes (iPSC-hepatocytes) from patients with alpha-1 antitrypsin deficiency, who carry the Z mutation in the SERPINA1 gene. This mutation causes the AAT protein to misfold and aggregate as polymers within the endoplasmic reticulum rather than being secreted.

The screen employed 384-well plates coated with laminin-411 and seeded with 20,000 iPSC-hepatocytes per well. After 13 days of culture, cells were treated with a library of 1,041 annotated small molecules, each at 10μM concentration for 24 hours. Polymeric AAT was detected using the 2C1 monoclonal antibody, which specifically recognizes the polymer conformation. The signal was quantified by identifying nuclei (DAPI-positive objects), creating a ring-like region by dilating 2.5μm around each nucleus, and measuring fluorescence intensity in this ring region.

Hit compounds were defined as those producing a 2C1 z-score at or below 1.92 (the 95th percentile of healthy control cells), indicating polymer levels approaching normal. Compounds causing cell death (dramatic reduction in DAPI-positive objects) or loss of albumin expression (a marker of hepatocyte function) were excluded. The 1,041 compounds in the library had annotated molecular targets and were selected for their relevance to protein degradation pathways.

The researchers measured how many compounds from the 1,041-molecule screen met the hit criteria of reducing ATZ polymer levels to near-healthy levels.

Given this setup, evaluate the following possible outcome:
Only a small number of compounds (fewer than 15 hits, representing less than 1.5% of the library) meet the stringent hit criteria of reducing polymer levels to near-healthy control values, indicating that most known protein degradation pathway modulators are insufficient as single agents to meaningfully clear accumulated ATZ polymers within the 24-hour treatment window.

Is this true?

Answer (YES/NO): YES